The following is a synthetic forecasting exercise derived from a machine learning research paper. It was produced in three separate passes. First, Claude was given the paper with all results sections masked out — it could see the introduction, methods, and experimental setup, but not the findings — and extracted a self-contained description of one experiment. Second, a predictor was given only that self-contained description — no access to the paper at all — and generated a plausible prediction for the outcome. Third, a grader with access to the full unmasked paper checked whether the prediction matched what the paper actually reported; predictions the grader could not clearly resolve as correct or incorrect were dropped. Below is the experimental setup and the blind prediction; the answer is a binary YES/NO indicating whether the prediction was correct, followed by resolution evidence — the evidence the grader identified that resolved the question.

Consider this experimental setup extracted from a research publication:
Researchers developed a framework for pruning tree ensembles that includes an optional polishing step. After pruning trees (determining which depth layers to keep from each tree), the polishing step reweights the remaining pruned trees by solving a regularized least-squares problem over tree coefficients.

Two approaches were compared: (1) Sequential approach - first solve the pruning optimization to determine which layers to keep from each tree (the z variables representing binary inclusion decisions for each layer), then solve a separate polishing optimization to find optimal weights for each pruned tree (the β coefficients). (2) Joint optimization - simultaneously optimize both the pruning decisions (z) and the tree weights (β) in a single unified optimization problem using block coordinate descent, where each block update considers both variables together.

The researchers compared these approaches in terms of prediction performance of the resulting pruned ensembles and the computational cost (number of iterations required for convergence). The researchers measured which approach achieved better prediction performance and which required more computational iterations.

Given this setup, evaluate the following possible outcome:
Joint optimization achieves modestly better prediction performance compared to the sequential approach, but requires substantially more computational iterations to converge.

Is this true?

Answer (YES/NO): YES